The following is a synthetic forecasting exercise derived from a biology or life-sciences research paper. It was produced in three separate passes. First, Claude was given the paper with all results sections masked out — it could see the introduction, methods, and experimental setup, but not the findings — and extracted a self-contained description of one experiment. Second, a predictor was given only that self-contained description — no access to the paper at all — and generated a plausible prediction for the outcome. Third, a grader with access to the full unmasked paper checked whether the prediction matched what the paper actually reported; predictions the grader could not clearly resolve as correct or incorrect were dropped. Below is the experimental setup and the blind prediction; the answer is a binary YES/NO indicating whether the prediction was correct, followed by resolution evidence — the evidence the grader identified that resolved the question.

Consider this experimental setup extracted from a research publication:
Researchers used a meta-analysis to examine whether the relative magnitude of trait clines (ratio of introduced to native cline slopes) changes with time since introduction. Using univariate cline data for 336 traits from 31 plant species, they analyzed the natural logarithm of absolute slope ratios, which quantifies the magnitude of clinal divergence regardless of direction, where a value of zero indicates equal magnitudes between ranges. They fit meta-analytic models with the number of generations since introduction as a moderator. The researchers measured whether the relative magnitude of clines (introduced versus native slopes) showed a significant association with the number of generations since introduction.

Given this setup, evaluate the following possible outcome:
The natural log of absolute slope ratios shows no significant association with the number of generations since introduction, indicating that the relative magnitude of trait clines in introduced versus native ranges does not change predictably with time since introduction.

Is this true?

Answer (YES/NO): YES